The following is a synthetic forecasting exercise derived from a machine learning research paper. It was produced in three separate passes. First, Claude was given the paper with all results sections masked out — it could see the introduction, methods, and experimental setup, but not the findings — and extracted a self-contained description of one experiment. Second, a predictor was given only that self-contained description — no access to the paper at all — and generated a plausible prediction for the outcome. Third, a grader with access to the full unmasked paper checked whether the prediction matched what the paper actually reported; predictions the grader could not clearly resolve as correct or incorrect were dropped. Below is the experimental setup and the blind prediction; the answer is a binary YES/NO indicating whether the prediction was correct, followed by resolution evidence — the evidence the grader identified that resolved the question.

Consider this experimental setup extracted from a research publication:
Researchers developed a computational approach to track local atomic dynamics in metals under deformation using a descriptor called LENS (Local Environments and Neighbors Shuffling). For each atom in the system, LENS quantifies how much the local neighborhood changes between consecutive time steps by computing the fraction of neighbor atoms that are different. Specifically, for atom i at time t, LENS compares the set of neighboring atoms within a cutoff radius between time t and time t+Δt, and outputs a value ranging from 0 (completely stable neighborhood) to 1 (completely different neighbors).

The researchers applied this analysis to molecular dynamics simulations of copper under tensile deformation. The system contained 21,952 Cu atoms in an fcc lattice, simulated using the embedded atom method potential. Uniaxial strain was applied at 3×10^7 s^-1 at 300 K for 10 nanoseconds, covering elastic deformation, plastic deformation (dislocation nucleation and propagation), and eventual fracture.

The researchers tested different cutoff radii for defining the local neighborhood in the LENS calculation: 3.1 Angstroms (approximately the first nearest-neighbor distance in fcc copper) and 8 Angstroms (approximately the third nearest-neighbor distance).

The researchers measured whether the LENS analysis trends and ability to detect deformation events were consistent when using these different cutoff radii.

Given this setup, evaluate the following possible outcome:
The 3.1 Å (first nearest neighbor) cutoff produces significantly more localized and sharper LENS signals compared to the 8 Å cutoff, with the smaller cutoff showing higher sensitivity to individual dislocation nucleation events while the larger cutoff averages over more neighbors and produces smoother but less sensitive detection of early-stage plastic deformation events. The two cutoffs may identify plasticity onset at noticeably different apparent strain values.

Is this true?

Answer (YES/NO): NO